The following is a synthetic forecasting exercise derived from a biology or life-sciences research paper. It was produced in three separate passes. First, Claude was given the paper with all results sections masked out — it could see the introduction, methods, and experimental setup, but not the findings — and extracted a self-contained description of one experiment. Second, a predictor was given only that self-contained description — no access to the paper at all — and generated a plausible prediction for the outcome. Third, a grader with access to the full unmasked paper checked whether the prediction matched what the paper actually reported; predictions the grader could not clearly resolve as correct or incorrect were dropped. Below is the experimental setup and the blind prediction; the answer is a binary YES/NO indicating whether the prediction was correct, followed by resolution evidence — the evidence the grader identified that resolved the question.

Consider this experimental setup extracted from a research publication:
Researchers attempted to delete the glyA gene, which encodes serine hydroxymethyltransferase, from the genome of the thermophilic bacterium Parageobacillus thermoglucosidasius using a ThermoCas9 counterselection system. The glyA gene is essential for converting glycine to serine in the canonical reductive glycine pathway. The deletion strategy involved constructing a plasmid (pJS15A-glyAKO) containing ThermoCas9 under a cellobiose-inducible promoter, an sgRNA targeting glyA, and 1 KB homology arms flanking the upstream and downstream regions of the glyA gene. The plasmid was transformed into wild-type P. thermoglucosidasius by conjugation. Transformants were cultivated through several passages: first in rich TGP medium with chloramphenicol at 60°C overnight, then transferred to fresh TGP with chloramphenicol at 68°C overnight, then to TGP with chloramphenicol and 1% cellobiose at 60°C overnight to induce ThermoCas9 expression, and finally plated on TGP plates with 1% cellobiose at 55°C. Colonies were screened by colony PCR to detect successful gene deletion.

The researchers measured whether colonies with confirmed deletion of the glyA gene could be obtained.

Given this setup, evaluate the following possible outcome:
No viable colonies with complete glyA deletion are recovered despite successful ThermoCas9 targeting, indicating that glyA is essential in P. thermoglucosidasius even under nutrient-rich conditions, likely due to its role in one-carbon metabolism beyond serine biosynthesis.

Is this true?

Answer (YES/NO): NO